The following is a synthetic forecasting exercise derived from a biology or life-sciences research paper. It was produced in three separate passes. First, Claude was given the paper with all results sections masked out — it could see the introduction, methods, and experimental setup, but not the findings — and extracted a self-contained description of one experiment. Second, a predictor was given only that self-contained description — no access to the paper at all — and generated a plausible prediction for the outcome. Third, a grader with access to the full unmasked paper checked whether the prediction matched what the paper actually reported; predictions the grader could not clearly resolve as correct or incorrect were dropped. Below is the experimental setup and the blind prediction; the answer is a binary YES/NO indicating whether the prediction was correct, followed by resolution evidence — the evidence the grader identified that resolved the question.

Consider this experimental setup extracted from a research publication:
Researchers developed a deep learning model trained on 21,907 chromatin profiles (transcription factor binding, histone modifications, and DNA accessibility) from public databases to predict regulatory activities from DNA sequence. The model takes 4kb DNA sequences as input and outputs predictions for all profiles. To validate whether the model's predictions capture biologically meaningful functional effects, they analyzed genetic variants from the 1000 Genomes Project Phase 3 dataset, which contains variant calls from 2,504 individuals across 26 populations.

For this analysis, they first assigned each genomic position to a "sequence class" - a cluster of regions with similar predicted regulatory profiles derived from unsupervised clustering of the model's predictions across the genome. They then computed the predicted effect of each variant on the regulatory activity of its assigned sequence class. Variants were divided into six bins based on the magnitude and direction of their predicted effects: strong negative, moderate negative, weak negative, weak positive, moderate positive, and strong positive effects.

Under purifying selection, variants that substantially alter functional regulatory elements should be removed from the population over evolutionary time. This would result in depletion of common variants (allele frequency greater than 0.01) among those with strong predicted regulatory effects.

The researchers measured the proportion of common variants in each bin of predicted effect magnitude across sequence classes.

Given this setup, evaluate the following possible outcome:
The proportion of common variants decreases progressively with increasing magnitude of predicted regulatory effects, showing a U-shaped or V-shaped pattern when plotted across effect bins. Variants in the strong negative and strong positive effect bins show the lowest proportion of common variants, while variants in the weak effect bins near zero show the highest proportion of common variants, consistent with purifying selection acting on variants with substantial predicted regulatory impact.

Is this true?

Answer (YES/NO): YES